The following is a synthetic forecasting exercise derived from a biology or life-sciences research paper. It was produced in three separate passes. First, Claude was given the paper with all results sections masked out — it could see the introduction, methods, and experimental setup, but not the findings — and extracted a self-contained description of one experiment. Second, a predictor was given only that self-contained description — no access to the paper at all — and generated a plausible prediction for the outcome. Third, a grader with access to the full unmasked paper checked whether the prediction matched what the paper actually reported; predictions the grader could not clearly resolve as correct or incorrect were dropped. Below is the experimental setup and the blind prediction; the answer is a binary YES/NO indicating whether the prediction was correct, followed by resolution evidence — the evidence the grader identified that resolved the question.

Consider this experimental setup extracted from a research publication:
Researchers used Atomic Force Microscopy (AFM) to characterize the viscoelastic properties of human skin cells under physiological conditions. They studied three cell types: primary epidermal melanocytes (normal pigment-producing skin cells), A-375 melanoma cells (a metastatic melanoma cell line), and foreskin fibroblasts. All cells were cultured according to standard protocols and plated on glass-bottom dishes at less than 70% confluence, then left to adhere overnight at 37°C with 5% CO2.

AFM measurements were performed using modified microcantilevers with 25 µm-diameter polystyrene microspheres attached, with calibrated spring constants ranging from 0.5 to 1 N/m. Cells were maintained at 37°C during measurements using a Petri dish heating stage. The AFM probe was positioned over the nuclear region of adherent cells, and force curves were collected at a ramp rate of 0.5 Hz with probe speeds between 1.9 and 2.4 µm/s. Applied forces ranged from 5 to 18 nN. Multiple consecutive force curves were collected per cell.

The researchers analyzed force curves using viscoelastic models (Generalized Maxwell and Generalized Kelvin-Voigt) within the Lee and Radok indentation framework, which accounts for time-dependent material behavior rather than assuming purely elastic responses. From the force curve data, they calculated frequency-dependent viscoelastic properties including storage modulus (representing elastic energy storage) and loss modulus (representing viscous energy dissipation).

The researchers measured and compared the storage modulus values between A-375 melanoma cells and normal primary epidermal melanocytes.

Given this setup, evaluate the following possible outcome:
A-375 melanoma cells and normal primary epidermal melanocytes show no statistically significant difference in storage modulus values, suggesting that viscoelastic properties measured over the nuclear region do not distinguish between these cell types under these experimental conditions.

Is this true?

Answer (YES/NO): NO